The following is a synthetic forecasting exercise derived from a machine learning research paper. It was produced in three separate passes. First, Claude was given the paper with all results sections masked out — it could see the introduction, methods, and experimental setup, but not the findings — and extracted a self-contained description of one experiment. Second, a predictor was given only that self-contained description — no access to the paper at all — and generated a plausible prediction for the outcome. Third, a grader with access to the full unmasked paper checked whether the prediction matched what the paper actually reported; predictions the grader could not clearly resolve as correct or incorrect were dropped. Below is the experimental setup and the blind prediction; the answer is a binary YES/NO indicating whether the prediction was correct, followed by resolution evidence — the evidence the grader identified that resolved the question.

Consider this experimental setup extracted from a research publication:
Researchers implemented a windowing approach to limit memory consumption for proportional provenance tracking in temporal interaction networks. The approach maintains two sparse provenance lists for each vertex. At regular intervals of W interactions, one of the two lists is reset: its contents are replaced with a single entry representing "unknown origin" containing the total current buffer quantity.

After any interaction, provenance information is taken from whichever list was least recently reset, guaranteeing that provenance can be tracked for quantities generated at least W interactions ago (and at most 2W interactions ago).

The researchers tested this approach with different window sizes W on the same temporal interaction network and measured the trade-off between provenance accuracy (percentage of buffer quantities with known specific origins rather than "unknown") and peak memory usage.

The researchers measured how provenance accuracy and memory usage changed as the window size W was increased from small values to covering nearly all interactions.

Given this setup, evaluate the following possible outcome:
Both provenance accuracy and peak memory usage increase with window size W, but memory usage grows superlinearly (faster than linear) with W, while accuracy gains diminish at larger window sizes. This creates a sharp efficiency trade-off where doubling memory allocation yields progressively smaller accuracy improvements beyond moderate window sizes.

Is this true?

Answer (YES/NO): NO